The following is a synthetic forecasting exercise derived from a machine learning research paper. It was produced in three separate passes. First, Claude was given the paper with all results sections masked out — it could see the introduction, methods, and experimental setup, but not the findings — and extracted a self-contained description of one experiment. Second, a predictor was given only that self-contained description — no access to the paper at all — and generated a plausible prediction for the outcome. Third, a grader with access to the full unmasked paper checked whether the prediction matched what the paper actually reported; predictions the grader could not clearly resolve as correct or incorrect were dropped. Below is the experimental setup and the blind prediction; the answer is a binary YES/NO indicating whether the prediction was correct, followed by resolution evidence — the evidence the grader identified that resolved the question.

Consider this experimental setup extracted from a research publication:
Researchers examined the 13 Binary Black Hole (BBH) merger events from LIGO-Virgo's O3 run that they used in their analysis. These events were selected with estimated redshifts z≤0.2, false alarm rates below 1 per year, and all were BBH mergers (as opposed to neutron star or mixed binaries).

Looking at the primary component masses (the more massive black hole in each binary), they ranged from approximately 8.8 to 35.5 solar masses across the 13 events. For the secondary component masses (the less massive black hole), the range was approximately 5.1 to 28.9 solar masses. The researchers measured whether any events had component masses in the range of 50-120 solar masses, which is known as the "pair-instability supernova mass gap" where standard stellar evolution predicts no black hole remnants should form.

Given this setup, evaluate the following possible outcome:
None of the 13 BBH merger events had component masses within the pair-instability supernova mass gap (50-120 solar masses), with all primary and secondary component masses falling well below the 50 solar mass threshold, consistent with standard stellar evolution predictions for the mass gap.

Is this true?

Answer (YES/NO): YES